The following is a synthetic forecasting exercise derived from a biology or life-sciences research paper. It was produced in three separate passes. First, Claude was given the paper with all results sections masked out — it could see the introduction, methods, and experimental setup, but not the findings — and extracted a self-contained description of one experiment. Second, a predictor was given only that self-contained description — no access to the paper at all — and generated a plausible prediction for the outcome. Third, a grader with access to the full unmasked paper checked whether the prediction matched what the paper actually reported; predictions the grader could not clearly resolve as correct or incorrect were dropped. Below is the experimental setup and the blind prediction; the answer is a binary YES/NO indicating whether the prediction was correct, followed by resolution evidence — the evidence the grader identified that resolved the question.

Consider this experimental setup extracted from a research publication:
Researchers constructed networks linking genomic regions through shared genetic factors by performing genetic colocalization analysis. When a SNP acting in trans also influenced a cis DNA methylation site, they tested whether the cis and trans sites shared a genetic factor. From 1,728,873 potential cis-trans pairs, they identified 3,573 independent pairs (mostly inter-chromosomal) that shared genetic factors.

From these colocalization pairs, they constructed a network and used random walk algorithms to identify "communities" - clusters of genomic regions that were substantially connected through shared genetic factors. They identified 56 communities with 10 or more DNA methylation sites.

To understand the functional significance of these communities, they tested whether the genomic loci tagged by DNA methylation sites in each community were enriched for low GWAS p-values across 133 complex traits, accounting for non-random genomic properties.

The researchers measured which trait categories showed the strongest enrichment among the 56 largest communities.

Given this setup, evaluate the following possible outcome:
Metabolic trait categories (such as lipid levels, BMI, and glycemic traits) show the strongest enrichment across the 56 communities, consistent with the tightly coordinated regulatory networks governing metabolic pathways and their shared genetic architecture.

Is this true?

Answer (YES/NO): NO